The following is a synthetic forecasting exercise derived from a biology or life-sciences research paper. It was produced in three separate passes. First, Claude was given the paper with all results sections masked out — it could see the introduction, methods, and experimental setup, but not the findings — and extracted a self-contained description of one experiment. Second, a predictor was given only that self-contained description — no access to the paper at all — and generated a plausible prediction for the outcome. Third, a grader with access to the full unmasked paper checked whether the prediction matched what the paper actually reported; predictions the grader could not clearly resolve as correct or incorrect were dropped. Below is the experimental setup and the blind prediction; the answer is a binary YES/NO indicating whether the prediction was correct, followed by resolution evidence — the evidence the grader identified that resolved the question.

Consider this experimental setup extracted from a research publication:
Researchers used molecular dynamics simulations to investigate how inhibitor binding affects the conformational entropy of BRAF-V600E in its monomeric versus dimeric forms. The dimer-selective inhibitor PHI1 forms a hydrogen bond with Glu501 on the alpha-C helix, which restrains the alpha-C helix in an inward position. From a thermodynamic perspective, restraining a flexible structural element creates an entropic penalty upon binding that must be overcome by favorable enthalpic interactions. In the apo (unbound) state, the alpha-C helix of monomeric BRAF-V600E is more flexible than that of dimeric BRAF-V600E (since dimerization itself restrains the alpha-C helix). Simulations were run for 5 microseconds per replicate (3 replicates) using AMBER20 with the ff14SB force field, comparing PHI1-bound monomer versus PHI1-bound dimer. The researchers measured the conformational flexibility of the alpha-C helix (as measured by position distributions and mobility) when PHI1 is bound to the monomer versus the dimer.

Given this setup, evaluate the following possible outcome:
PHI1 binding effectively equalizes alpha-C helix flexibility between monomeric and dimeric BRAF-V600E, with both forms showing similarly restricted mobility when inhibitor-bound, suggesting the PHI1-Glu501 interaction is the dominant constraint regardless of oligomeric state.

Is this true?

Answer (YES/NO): NO